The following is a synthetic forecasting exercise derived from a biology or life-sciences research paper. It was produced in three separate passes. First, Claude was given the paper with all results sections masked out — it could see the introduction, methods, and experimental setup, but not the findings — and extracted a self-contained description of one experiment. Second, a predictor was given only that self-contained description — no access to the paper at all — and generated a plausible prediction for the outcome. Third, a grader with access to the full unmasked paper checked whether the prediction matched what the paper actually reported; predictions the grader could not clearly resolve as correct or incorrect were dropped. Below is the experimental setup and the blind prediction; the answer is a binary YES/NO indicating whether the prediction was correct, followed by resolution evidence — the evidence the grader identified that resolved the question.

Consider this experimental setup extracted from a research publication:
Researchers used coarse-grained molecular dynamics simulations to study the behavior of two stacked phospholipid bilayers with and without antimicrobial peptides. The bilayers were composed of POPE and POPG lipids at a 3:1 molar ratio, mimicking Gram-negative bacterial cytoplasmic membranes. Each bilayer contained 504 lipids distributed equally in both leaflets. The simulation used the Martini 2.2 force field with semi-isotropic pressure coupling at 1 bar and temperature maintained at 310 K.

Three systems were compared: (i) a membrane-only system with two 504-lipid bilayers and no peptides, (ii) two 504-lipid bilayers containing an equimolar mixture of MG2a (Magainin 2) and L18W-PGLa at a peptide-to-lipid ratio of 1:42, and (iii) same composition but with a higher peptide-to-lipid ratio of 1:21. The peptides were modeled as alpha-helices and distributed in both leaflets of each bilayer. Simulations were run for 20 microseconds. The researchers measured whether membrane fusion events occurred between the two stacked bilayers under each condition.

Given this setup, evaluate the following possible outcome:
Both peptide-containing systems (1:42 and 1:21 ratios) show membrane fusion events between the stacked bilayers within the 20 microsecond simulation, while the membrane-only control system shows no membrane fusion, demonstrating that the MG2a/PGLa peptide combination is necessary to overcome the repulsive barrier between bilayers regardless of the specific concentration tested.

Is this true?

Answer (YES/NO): NO